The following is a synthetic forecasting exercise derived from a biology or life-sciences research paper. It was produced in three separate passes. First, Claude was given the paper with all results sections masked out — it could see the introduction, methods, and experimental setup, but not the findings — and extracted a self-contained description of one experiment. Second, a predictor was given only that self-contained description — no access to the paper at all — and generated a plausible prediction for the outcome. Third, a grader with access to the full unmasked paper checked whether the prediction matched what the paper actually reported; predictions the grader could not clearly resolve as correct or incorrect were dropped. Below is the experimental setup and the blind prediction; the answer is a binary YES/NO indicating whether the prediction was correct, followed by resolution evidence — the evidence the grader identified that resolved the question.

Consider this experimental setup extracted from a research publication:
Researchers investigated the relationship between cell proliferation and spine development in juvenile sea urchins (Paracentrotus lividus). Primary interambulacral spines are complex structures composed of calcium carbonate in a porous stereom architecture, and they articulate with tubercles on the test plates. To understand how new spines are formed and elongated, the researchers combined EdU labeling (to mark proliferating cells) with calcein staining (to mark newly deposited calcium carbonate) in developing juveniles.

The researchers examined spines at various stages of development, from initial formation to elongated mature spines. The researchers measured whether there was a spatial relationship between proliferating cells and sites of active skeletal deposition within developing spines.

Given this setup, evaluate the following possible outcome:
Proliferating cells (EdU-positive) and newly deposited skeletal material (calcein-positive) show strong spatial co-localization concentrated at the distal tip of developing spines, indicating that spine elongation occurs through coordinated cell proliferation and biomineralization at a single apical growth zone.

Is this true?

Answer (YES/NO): NO